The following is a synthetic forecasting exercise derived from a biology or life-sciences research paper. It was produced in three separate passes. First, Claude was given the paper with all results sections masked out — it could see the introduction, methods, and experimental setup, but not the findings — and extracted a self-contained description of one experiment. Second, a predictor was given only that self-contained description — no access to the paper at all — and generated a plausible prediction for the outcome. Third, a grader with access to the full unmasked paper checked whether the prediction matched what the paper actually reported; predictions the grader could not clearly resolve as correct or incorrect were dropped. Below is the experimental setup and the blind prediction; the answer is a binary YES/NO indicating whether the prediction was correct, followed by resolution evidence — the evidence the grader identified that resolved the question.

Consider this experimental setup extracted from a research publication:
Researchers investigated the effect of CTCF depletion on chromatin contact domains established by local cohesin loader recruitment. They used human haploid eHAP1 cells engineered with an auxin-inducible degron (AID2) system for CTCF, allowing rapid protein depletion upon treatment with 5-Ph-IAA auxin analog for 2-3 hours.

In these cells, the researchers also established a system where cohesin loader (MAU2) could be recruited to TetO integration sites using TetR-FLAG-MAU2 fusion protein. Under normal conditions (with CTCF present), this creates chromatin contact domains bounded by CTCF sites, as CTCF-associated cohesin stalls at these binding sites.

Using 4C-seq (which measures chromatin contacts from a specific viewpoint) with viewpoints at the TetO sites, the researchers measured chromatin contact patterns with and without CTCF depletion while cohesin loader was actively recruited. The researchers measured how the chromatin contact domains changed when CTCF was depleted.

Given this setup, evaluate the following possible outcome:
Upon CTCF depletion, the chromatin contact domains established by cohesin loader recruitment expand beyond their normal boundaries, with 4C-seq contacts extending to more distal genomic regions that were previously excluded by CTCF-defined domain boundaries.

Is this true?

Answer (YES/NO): YES